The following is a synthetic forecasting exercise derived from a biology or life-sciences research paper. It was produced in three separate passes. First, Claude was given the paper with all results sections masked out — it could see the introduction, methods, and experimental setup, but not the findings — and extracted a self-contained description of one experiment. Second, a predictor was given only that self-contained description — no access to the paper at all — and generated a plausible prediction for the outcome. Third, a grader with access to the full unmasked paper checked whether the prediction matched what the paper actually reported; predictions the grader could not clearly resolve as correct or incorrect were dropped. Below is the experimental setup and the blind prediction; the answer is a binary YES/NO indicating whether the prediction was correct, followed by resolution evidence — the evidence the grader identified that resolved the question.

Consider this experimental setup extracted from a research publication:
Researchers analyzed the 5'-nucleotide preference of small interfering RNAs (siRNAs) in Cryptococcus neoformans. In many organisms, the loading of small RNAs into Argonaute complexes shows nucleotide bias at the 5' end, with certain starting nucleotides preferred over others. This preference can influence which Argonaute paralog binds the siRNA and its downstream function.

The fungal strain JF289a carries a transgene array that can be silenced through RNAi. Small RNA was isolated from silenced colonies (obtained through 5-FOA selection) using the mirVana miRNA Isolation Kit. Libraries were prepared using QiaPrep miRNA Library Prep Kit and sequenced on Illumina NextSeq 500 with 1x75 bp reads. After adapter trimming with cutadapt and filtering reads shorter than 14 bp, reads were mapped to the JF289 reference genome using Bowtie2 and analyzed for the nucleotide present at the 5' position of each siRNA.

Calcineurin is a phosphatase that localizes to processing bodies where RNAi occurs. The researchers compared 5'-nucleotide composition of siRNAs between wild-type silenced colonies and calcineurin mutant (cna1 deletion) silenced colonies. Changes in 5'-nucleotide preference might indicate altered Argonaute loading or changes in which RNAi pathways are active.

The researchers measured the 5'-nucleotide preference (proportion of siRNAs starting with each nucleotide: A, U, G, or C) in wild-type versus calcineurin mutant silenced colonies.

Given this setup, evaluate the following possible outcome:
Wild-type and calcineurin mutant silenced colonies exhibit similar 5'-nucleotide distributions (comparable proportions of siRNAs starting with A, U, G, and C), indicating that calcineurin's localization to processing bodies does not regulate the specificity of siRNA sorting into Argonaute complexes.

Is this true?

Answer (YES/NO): YES